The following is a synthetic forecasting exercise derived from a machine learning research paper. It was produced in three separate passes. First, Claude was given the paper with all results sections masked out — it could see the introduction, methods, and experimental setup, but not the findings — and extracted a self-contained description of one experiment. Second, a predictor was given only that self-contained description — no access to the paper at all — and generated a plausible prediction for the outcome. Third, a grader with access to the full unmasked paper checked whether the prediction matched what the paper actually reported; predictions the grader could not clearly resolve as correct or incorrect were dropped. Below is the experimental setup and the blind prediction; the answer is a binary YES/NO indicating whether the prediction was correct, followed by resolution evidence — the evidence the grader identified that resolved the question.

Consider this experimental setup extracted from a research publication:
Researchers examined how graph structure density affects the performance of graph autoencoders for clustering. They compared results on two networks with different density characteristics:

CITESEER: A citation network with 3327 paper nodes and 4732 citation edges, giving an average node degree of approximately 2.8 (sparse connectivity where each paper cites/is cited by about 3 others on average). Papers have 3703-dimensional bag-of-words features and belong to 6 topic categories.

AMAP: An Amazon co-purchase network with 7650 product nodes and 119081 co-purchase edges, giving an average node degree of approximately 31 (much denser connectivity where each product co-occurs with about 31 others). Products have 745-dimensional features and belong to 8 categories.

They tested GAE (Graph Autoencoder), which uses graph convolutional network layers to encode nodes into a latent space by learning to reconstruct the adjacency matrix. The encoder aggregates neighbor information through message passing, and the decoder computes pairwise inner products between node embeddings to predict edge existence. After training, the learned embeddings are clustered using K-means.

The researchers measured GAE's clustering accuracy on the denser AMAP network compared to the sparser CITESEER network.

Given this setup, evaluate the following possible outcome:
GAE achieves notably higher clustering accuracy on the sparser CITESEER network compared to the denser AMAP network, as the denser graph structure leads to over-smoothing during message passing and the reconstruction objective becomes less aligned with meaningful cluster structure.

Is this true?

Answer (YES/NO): NO